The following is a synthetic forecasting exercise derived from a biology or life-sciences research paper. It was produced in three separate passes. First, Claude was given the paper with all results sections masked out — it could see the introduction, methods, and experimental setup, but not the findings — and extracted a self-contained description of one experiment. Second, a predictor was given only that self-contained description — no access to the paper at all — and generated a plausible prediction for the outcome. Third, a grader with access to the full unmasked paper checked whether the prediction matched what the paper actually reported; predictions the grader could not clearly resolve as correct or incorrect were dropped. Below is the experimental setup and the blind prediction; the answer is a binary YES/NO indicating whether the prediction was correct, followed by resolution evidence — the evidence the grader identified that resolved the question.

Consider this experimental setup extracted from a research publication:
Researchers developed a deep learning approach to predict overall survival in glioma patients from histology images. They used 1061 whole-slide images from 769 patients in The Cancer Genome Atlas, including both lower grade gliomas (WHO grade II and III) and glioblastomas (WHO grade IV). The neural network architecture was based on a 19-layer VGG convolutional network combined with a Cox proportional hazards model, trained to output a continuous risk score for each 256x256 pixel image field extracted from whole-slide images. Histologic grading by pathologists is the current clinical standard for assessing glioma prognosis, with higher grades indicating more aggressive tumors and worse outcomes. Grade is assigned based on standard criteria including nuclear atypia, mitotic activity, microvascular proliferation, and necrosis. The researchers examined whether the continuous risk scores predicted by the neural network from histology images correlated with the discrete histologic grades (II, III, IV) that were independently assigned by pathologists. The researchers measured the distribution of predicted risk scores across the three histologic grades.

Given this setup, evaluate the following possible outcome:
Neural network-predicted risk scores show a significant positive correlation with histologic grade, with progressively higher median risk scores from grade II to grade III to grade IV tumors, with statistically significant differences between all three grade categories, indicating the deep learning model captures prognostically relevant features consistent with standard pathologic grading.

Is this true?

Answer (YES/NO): NO